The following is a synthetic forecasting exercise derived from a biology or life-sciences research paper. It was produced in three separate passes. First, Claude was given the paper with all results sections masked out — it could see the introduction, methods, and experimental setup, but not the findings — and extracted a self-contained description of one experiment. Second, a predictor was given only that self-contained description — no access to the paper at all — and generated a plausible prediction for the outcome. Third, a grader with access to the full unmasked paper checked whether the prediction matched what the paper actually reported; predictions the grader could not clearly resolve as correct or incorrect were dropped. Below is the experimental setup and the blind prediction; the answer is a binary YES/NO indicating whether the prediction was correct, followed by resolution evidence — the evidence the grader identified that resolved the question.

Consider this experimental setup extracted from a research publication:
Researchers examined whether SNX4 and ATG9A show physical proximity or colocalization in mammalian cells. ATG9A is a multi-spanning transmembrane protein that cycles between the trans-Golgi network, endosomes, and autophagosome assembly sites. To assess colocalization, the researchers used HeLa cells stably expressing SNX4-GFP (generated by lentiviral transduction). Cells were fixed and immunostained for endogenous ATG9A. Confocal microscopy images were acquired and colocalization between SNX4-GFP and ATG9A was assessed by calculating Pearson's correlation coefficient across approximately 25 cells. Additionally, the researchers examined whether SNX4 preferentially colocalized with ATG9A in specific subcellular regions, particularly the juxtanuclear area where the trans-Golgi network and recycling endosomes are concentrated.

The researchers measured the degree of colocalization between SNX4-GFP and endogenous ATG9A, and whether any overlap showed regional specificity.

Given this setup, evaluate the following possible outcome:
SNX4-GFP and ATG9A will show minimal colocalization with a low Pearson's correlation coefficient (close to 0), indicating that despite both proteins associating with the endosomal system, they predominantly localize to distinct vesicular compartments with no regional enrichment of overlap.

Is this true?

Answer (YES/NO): NO